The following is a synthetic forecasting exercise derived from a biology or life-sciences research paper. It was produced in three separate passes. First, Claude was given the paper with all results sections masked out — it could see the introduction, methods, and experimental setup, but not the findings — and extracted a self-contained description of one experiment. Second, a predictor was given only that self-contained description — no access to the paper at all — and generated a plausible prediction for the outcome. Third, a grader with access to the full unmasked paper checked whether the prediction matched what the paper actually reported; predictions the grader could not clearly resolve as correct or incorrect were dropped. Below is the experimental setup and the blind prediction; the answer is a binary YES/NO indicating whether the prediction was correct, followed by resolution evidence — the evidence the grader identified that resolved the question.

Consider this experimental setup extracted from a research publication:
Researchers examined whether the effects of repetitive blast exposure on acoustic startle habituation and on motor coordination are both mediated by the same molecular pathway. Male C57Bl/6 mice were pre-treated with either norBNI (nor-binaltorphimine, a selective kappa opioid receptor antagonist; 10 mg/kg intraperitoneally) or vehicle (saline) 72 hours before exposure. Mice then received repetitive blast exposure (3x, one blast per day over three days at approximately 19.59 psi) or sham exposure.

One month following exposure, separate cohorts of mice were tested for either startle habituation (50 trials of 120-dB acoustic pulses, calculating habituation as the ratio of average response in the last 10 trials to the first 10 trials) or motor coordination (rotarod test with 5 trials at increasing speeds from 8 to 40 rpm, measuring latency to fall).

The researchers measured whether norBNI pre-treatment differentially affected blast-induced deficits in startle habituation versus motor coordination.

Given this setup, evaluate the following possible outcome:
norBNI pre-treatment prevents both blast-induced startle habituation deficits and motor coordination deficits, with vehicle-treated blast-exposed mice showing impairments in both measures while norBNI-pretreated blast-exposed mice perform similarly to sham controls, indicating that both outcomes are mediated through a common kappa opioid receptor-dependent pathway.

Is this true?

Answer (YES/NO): NO